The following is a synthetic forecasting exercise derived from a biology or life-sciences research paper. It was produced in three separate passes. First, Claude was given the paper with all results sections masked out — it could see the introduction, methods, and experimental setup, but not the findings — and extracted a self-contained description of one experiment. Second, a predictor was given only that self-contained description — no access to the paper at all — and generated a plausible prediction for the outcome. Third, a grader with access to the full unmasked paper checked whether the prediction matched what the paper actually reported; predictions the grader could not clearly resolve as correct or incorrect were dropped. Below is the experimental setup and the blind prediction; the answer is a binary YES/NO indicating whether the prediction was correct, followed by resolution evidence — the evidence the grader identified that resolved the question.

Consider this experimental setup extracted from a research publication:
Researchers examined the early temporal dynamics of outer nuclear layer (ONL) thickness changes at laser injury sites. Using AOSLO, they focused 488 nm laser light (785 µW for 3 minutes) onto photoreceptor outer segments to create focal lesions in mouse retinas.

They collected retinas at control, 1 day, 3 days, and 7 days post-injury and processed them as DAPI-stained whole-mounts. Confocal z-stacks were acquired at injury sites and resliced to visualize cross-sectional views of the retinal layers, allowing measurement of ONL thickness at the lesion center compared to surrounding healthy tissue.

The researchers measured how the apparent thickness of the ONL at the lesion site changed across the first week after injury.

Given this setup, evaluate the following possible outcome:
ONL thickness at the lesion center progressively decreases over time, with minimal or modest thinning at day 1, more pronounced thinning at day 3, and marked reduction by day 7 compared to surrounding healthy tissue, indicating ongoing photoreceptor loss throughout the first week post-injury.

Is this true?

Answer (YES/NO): NO